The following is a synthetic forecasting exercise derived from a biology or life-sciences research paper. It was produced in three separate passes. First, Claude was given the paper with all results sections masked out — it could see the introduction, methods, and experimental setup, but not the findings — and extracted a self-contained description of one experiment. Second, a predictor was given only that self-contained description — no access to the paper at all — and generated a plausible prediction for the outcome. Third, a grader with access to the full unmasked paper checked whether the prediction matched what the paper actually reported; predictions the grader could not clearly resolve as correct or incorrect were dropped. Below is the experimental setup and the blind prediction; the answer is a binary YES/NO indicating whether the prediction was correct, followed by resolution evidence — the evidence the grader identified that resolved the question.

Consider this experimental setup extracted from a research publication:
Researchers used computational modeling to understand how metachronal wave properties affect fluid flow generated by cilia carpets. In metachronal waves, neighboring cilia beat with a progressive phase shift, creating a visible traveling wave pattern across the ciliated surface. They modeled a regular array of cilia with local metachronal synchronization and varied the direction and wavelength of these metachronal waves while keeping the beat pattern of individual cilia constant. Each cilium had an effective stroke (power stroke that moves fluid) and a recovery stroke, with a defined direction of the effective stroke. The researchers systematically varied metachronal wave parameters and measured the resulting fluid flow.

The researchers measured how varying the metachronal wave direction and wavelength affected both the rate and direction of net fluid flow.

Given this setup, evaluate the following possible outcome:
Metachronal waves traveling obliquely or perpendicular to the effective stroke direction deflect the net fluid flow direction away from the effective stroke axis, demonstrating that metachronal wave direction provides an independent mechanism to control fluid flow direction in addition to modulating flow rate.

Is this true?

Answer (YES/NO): NO